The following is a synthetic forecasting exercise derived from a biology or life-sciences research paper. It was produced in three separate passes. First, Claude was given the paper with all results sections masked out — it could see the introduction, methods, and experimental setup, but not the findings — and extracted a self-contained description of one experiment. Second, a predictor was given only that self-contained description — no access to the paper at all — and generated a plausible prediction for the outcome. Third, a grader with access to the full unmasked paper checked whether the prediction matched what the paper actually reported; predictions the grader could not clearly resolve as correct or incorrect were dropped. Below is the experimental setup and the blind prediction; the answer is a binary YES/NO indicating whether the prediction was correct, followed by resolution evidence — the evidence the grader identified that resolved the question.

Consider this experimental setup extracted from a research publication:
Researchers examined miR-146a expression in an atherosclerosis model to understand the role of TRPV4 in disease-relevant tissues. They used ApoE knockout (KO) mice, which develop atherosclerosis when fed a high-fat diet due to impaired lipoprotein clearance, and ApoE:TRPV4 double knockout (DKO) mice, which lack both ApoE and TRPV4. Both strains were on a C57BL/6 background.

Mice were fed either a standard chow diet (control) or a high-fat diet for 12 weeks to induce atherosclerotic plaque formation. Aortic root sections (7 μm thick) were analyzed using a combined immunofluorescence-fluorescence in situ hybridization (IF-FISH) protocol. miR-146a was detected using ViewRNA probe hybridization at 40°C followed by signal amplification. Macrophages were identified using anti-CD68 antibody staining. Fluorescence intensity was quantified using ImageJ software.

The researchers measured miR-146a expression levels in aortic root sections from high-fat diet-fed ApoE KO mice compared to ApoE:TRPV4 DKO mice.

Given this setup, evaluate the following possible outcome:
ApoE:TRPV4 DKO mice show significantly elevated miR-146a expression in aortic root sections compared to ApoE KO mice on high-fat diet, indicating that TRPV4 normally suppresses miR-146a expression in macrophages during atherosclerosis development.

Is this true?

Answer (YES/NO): YES